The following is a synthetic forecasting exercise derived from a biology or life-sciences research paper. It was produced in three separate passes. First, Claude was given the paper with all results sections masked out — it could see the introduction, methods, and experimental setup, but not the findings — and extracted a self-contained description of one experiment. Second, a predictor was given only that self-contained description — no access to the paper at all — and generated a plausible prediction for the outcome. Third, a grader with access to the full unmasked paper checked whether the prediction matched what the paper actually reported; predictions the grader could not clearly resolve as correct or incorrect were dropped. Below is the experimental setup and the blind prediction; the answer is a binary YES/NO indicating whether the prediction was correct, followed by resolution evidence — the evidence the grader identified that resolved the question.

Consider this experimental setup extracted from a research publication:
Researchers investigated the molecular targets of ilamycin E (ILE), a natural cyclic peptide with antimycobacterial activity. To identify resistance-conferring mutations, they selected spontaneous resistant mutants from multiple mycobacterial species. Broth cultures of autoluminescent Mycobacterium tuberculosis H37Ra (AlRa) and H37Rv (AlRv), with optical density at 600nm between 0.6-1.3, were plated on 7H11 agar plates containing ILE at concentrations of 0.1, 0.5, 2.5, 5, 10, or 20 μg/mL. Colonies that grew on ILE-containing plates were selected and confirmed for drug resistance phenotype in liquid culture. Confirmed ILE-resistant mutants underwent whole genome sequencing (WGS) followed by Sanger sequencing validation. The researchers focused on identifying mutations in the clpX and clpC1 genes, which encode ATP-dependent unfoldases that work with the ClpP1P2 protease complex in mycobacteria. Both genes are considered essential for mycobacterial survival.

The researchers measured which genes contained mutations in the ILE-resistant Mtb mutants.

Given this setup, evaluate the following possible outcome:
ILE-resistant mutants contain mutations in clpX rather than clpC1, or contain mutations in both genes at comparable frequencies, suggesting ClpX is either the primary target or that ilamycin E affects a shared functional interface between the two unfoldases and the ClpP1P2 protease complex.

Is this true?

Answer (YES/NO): NO